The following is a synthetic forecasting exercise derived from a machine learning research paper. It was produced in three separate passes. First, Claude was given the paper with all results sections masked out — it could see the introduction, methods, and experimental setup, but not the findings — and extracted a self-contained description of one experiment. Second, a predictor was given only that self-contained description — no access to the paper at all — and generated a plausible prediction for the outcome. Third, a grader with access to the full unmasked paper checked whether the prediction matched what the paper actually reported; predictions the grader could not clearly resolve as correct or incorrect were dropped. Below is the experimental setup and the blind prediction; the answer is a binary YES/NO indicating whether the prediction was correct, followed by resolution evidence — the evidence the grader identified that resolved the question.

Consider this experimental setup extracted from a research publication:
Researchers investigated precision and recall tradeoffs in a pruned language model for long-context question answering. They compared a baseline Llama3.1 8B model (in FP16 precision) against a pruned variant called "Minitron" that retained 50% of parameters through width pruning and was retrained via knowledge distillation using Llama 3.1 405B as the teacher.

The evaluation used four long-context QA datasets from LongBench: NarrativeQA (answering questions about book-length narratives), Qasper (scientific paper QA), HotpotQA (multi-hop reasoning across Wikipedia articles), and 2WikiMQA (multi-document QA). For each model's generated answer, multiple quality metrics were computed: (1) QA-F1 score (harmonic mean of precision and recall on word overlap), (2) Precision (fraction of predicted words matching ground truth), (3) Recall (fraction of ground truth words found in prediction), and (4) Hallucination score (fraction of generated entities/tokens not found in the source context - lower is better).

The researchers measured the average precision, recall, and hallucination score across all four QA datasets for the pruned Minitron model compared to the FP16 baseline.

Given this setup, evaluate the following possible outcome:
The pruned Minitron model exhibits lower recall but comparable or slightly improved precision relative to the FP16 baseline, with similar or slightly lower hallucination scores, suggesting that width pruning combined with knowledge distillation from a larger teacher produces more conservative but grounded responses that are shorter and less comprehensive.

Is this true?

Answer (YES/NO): NO